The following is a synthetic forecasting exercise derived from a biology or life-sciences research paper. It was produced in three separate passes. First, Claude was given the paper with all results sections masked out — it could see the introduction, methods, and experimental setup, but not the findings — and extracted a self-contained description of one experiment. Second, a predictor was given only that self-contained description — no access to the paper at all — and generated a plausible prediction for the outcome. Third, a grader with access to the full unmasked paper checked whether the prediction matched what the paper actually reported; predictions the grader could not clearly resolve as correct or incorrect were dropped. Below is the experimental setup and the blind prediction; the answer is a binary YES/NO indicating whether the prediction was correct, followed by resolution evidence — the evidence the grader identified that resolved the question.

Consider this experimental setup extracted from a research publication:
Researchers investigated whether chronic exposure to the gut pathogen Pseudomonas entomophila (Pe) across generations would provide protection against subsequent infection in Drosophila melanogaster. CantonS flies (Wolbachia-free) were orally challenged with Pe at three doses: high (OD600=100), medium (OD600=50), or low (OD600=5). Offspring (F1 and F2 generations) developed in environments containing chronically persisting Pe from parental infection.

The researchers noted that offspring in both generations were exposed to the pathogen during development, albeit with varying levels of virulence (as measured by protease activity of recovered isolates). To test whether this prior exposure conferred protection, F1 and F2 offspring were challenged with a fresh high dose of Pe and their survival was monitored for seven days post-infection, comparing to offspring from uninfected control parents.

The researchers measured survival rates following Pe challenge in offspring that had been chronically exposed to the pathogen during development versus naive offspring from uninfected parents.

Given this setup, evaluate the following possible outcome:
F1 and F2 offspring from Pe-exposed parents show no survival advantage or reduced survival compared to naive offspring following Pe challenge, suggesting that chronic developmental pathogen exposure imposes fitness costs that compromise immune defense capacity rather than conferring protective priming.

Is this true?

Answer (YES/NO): NO